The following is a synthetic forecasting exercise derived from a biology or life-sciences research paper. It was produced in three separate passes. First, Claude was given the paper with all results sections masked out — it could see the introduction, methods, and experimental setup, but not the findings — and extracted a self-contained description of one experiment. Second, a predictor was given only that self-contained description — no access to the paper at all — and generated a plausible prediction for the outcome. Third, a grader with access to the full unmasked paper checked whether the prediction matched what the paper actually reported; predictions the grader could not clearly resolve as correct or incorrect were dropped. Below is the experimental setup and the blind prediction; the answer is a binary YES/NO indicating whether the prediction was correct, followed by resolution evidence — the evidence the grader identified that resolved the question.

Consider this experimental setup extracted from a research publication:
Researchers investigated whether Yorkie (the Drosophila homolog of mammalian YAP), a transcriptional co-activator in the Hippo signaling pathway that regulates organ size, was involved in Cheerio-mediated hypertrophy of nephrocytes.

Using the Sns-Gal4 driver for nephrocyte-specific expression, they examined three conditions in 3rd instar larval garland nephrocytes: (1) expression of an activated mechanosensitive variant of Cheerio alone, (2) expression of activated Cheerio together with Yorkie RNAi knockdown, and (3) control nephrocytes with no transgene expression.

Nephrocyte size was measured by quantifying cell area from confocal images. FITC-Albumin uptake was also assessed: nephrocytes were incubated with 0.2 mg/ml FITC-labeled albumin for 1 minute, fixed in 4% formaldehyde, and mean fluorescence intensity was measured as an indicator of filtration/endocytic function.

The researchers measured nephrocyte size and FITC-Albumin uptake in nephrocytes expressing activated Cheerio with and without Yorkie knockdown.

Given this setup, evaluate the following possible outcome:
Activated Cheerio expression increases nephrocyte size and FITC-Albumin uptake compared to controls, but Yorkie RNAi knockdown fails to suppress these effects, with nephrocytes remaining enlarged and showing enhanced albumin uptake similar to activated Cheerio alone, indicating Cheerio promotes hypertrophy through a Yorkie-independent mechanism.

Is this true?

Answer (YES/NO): NO